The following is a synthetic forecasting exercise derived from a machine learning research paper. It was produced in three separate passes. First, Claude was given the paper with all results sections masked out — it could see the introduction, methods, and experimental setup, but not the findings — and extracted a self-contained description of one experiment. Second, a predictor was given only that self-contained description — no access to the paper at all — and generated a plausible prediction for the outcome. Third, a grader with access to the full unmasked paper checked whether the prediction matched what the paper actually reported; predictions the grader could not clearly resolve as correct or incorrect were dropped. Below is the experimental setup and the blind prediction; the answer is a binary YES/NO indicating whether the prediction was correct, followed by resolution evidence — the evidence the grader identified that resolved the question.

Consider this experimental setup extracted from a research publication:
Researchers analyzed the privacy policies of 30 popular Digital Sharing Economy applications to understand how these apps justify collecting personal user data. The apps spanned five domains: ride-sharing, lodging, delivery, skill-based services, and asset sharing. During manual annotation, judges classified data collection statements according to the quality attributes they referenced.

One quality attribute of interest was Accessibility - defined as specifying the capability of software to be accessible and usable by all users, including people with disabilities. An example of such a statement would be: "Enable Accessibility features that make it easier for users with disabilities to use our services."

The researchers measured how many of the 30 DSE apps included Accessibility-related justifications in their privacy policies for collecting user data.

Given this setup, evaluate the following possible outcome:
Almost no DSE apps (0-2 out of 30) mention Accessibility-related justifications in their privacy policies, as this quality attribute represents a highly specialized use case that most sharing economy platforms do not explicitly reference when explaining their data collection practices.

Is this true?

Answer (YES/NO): NO